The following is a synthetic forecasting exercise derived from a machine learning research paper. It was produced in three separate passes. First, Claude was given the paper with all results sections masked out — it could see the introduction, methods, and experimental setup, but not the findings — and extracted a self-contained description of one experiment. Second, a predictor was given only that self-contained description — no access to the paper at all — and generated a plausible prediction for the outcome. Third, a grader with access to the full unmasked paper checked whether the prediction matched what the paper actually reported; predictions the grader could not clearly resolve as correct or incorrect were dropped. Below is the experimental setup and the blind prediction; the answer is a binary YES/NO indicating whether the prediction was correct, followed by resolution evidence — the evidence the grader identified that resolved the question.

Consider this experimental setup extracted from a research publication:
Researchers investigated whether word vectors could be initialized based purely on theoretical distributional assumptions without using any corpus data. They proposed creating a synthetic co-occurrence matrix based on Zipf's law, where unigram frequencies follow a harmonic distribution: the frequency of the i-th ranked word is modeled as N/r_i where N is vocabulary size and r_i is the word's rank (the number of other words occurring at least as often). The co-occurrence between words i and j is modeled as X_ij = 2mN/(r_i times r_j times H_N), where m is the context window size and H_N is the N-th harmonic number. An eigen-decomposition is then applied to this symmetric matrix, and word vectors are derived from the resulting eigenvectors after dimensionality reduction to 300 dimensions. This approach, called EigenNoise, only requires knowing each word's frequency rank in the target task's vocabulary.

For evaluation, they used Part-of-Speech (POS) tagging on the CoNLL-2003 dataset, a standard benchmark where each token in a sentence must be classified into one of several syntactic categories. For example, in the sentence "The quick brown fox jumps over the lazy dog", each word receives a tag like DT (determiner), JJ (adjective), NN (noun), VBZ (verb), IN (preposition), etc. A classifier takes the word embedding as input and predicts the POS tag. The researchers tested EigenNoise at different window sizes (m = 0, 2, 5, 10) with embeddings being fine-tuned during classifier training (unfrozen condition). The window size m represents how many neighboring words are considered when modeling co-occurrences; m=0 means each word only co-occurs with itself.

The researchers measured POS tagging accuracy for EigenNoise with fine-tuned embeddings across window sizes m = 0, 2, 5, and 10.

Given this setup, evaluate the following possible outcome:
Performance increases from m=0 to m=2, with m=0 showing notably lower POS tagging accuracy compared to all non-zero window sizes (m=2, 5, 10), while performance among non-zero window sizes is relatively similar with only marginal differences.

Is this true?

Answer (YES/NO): YES